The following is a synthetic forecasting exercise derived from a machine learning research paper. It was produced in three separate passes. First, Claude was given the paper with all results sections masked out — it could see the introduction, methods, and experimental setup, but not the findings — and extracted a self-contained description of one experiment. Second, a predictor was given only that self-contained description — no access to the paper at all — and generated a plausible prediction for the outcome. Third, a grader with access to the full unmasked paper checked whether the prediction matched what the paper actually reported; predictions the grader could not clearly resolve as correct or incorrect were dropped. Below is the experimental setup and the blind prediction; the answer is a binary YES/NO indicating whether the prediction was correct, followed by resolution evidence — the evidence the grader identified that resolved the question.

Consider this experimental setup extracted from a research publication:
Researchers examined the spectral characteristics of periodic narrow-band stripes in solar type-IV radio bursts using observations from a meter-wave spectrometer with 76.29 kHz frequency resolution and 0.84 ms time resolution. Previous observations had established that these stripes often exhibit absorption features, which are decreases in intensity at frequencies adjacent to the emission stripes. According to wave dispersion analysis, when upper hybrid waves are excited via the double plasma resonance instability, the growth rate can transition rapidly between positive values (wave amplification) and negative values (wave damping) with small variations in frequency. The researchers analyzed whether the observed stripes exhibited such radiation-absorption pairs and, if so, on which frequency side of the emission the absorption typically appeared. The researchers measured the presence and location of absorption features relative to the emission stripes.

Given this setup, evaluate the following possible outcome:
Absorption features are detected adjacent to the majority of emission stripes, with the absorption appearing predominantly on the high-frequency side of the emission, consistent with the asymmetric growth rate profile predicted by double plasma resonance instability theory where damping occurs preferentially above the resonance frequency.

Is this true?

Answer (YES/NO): NO